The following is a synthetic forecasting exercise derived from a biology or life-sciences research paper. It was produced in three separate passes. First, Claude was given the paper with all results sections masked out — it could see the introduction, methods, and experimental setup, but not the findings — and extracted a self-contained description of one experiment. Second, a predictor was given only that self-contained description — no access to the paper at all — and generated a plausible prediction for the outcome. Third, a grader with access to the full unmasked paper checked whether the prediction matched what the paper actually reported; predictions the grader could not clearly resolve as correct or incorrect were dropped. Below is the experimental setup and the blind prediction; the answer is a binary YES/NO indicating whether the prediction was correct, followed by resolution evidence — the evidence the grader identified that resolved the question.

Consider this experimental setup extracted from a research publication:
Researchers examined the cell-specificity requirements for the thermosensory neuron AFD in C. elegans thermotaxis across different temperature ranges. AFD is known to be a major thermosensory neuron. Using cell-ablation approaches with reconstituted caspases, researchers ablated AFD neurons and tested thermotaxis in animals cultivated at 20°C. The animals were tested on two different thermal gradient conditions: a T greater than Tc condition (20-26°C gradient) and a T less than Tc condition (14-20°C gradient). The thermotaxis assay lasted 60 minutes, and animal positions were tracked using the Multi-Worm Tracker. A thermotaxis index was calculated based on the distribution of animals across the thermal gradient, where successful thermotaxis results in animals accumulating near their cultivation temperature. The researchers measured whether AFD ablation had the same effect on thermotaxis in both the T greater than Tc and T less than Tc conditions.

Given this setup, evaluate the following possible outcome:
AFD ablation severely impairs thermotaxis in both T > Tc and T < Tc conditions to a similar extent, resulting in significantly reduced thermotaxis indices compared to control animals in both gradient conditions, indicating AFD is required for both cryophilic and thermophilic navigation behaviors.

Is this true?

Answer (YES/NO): NO